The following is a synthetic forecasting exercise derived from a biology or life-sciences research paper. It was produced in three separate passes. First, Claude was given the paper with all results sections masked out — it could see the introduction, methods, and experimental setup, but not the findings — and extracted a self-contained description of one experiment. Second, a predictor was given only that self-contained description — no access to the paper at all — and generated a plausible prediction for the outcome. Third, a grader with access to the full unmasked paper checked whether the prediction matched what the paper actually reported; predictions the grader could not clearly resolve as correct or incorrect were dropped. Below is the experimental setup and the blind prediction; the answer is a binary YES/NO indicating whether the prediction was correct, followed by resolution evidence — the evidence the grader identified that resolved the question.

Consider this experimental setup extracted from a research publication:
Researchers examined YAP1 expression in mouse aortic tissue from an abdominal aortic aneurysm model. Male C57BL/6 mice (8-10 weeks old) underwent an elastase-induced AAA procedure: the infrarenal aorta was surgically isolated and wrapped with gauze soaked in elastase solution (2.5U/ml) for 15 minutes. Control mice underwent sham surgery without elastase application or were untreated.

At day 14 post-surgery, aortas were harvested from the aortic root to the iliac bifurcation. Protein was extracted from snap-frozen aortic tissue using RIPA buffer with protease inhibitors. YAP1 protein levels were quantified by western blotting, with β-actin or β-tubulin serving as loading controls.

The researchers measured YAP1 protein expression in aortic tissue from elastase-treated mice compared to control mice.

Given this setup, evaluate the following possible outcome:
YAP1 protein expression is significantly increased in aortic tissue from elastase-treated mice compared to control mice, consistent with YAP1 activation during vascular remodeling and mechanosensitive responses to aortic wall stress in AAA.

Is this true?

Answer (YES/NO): YES